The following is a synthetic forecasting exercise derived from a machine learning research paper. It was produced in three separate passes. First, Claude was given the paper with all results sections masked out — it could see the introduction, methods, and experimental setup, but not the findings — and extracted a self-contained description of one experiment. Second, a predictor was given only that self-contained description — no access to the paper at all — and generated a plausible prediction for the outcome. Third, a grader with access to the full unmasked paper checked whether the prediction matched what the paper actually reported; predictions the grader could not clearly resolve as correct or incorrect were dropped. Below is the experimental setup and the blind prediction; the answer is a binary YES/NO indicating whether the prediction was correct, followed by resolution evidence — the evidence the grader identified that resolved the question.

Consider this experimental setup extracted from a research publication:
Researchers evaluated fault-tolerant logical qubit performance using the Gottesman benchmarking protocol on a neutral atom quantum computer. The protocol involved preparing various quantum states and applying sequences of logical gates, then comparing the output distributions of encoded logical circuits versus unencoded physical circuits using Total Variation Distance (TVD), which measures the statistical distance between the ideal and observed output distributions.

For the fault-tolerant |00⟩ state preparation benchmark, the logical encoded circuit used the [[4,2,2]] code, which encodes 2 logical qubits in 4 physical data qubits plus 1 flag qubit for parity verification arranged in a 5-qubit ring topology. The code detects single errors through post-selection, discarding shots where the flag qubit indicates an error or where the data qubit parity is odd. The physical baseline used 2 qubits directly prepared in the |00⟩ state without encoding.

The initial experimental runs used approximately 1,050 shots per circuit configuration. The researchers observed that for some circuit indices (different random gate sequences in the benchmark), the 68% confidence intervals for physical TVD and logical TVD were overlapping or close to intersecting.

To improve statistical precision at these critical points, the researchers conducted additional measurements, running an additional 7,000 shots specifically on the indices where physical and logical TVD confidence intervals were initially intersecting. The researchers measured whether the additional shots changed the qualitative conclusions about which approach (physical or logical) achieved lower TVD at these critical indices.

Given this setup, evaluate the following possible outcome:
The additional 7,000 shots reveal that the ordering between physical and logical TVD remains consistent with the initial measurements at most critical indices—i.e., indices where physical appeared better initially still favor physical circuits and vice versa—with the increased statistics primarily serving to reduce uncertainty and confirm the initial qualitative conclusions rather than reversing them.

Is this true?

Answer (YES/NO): NO